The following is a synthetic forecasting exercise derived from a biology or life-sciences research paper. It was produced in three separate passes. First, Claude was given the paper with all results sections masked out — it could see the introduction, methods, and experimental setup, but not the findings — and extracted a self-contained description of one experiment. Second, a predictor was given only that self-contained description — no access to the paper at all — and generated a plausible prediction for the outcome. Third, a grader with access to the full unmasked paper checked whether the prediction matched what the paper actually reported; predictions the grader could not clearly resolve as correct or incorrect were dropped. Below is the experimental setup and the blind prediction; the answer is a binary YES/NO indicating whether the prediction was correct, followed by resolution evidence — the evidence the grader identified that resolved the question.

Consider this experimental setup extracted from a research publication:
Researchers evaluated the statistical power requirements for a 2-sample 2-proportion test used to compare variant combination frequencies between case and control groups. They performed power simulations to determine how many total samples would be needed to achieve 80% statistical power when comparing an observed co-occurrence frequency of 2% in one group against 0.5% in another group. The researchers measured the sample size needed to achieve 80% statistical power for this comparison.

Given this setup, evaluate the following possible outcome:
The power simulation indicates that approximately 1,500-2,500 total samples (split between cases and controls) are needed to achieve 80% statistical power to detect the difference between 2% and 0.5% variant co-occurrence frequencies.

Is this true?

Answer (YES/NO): NO